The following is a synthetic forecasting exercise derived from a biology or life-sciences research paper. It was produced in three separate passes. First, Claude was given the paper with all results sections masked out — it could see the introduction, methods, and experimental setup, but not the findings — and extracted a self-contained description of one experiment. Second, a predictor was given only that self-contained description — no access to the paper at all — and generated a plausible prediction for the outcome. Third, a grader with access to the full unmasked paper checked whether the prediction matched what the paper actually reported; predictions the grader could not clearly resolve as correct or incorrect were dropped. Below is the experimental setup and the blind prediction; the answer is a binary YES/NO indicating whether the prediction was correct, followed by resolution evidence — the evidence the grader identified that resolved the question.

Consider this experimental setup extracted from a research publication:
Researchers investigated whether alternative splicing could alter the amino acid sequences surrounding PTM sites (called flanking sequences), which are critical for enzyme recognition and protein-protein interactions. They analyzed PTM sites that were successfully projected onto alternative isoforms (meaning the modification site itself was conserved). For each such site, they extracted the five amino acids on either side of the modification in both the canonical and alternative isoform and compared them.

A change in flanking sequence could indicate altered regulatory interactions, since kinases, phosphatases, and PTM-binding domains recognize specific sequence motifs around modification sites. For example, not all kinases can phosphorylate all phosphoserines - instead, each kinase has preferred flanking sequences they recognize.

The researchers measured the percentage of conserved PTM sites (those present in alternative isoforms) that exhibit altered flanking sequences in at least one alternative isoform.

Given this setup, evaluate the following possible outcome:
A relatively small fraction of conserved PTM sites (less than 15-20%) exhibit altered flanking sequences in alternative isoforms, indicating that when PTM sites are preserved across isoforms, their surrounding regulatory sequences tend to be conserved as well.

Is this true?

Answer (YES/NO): YES